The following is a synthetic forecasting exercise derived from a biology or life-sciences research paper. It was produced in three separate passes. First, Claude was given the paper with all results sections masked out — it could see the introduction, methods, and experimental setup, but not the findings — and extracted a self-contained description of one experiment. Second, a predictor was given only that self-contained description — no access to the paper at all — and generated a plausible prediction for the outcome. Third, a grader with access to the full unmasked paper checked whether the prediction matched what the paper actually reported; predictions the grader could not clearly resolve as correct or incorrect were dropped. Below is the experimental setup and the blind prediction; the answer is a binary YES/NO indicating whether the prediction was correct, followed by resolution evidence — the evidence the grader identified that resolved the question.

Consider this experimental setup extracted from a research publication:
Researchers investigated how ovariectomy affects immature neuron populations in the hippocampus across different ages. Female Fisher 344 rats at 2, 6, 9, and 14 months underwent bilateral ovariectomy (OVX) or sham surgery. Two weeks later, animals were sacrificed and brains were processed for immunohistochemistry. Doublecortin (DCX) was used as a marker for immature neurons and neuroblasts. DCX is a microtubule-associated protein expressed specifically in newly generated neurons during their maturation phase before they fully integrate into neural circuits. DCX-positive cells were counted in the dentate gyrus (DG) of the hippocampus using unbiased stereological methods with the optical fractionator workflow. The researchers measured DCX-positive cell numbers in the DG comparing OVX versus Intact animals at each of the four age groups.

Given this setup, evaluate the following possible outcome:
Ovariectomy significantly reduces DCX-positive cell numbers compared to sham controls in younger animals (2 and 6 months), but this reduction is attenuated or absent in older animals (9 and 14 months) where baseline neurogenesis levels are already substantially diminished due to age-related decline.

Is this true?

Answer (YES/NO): NO